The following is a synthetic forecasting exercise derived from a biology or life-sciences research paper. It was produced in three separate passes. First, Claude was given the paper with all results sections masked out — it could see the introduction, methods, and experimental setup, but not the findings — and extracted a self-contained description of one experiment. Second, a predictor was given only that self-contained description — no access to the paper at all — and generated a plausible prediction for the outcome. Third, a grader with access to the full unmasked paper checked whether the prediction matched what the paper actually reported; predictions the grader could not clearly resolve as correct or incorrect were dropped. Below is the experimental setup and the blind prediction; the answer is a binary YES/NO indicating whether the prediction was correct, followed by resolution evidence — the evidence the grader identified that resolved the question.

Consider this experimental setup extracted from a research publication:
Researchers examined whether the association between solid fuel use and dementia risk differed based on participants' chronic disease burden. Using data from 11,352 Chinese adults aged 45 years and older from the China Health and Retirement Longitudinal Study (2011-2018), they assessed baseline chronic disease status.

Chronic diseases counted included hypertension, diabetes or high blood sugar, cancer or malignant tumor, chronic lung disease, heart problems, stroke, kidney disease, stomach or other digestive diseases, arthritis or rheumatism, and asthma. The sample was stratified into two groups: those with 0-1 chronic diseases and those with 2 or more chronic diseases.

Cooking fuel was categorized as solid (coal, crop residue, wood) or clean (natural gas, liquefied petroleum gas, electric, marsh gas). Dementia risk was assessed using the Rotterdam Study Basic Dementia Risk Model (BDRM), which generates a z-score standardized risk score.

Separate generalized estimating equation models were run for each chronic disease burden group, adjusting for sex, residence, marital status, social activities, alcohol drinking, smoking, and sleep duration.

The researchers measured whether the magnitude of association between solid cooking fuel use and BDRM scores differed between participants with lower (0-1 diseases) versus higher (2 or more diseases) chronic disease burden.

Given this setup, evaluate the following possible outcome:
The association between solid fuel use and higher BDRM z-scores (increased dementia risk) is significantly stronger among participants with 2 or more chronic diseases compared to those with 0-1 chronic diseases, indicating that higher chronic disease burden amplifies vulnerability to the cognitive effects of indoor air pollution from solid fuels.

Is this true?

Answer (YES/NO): NO